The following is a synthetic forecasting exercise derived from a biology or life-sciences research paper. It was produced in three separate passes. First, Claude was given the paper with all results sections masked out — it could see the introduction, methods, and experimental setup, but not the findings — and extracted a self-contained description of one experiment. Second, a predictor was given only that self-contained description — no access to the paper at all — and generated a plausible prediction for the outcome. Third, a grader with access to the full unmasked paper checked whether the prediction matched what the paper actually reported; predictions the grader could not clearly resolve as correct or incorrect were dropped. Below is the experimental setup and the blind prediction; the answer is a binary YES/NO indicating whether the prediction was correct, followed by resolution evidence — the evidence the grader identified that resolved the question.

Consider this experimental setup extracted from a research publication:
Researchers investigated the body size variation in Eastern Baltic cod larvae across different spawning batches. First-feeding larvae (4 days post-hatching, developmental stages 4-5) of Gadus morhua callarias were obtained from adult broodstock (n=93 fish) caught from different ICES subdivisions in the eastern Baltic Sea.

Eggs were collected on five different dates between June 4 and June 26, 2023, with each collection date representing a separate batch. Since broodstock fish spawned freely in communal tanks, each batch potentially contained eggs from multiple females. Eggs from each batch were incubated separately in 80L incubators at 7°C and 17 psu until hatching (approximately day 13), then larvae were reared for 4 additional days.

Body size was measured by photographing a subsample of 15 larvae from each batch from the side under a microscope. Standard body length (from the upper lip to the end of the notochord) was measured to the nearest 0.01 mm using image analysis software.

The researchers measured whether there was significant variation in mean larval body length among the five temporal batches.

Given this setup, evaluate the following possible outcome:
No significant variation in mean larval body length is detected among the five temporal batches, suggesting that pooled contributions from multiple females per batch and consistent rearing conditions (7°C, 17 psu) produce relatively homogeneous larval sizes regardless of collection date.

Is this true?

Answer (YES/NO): NO